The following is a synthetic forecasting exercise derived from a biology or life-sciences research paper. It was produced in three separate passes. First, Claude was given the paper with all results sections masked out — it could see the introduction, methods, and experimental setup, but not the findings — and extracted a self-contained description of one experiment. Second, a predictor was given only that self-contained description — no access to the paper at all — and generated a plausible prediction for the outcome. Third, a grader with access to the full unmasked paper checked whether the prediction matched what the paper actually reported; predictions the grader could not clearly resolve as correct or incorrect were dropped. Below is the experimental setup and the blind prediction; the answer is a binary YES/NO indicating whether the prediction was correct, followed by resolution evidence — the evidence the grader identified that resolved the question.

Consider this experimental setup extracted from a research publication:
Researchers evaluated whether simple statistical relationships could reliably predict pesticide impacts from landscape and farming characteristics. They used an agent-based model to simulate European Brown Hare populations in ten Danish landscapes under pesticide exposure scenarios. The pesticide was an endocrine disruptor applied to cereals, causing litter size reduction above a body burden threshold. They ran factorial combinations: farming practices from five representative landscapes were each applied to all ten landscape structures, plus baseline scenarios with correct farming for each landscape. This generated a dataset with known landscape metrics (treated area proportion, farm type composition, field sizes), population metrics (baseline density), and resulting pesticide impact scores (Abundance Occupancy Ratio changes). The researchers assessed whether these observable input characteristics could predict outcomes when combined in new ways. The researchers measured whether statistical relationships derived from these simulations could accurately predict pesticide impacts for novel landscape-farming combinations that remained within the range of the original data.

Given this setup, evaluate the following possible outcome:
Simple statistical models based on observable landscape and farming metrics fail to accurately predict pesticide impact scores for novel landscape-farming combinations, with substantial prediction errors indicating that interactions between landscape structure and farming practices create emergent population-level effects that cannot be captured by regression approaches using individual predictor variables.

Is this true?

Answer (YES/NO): YES